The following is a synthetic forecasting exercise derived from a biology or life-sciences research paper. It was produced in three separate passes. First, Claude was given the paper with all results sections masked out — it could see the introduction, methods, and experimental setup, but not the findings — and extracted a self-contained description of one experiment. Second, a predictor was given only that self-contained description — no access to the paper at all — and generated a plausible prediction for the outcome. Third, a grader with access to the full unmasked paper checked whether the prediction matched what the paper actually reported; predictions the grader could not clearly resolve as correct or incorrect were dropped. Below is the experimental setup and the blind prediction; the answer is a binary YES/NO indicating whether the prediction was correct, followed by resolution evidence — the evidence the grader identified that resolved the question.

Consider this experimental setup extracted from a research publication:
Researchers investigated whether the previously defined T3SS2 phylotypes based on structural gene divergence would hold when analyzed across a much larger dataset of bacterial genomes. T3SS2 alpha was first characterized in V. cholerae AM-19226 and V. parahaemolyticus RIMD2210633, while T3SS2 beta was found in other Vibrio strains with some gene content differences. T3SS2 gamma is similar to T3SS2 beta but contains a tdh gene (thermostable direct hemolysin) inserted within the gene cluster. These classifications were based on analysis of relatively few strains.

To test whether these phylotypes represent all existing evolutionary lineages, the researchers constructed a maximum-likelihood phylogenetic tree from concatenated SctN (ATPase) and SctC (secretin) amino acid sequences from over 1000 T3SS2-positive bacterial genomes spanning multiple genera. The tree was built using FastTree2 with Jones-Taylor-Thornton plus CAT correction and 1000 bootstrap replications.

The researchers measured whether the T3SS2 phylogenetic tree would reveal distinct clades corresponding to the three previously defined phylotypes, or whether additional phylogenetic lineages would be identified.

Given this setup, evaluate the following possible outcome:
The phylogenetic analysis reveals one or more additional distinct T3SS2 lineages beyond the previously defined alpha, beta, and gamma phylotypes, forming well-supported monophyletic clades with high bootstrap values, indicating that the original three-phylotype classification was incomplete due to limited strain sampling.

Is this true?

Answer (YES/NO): NO